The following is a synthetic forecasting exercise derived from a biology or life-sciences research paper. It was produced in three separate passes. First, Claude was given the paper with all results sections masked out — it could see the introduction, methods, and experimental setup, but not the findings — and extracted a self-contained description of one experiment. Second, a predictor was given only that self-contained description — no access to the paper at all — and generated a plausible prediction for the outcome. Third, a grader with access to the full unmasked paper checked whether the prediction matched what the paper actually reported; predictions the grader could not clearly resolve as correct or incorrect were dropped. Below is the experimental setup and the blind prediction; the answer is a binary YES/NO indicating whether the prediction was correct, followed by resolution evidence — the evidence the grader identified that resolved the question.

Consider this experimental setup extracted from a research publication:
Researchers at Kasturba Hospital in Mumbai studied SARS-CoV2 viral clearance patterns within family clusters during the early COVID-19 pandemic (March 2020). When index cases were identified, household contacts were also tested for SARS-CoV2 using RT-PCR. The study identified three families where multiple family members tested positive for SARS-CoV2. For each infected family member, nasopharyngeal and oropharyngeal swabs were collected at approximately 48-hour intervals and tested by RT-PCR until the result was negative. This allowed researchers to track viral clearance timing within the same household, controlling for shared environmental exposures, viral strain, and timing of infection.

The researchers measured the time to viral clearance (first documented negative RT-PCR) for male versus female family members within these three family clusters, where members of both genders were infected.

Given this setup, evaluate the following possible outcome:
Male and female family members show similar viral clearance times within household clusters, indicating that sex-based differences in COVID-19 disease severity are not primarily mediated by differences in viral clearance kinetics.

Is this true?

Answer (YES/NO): NO